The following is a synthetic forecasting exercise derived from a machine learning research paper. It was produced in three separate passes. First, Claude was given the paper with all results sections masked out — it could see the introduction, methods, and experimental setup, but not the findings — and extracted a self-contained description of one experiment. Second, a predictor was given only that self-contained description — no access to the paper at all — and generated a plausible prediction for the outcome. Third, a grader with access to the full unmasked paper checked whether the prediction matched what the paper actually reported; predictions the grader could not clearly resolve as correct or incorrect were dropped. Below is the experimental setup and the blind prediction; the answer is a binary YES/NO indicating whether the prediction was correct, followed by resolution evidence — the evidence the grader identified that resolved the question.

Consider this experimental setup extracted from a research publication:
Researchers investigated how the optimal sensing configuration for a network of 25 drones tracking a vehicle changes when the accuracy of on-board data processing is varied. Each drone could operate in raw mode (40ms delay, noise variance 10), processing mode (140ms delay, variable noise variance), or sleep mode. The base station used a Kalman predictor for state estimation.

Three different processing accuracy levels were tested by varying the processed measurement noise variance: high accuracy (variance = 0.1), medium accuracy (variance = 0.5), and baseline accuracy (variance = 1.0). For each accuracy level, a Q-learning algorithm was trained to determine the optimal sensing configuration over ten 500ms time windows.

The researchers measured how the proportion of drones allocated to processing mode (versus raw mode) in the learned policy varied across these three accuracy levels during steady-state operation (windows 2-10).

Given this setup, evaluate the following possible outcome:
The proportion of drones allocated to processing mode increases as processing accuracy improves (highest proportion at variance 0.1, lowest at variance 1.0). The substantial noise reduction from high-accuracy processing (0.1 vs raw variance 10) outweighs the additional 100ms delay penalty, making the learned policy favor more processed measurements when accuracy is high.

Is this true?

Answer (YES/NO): YES